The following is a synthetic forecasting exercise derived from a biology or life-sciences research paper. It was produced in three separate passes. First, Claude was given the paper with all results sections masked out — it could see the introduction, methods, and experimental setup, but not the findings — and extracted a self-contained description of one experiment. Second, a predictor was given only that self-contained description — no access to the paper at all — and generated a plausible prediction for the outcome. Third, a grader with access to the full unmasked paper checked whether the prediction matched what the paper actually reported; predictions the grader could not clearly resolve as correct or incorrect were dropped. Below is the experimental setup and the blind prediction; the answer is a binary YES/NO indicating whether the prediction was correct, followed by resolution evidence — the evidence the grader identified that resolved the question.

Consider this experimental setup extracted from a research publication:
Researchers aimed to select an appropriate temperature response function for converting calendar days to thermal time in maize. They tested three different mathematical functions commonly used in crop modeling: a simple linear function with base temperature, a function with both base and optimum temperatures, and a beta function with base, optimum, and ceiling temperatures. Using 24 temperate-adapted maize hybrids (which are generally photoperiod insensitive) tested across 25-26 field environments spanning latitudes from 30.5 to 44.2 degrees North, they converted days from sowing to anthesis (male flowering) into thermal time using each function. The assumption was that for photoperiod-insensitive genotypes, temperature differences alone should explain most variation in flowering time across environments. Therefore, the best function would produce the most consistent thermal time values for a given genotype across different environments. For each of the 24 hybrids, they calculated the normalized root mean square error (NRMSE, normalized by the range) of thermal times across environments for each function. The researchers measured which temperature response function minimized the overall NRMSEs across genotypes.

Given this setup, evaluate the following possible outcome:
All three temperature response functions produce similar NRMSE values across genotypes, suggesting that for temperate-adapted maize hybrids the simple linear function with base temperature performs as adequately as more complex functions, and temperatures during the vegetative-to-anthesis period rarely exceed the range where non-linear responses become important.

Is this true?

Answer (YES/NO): YES